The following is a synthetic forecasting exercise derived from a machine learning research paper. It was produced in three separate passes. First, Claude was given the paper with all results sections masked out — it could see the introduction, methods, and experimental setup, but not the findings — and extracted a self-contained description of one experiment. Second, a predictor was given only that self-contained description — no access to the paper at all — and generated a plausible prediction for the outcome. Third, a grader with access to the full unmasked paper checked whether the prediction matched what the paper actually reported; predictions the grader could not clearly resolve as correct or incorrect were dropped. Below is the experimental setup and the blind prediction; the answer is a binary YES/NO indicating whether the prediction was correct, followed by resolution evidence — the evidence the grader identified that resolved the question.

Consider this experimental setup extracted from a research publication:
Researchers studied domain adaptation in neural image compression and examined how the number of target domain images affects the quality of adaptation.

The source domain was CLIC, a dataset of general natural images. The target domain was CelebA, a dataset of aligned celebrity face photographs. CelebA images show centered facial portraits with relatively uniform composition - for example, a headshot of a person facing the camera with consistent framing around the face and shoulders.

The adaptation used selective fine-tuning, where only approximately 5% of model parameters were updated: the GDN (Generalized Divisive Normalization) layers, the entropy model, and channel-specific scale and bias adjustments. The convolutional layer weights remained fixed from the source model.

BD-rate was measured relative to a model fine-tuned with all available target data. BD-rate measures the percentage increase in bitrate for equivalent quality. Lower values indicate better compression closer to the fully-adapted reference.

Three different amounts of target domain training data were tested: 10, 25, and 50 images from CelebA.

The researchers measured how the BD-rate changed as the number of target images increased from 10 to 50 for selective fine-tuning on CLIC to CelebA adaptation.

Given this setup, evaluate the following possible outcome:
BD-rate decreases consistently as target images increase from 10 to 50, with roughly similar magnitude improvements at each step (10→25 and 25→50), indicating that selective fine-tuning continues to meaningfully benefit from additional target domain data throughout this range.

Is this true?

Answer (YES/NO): NO